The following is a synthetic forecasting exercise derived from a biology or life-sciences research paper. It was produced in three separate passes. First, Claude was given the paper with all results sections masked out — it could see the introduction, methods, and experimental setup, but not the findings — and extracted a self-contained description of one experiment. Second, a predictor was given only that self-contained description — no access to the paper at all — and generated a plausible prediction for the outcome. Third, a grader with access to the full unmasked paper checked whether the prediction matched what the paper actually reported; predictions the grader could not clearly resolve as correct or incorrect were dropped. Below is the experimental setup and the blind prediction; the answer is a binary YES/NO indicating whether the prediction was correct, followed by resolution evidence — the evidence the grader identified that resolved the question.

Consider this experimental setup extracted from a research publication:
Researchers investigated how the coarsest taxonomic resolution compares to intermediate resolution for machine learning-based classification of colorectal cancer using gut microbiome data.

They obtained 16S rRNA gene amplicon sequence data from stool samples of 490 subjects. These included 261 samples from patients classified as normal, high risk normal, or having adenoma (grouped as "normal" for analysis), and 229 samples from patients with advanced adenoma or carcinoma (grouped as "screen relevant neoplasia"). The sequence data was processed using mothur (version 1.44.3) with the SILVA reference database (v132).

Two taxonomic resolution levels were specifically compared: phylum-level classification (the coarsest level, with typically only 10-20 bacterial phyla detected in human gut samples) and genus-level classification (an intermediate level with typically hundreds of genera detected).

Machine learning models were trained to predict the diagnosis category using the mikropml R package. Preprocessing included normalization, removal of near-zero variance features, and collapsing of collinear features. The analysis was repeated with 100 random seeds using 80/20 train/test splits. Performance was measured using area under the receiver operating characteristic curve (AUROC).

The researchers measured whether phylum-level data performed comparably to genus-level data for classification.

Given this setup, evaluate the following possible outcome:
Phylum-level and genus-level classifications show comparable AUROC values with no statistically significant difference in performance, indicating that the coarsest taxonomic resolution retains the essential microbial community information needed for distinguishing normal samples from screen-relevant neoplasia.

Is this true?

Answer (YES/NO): NO